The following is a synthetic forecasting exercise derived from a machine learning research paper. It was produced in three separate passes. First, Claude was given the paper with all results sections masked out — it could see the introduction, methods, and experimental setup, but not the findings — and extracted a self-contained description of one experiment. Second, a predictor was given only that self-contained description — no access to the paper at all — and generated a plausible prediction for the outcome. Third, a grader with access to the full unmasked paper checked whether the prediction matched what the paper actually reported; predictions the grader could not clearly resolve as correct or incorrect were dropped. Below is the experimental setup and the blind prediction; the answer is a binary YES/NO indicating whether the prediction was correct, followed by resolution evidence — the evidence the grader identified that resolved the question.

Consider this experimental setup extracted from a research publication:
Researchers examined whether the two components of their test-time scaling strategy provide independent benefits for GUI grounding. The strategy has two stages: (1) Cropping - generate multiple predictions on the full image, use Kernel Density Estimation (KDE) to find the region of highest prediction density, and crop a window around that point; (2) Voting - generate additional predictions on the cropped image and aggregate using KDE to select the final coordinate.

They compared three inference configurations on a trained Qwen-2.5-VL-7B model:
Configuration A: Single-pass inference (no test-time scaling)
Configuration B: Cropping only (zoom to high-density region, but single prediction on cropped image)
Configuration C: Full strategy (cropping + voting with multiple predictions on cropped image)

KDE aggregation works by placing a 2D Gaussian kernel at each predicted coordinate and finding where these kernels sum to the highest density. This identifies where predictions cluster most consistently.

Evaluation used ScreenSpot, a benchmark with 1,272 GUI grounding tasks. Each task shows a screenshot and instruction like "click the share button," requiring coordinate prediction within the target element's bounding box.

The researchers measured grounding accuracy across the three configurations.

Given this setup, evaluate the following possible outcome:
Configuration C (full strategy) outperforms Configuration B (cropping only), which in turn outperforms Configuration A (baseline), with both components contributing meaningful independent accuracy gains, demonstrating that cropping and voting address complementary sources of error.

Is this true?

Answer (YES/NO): YES